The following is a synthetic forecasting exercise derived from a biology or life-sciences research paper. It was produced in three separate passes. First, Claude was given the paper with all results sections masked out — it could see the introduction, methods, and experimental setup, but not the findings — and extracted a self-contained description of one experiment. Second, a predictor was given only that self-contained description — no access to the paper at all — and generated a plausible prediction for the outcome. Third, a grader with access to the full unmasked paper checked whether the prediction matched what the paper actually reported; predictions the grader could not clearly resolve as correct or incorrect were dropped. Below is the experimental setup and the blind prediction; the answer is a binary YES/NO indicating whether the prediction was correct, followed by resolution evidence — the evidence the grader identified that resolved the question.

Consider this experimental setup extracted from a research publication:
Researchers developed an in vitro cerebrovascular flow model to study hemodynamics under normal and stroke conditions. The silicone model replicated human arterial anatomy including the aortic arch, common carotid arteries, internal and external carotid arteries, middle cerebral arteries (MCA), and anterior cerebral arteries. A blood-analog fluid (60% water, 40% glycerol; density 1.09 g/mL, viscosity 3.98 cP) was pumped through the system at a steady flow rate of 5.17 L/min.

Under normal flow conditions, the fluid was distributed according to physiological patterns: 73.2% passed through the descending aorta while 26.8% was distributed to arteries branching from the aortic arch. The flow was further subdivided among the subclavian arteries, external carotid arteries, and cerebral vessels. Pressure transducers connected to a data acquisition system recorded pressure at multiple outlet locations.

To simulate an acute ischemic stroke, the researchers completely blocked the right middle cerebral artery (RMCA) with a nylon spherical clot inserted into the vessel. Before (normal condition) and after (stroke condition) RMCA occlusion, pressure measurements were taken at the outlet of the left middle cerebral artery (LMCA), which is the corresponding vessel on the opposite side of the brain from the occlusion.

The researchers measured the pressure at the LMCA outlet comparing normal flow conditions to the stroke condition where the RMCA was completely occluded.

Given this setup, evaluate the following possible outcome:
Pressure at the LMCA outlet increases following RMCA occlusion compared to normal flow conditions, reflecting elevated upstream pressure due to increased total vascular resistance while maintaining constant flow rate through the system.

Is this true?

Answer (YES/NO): NO